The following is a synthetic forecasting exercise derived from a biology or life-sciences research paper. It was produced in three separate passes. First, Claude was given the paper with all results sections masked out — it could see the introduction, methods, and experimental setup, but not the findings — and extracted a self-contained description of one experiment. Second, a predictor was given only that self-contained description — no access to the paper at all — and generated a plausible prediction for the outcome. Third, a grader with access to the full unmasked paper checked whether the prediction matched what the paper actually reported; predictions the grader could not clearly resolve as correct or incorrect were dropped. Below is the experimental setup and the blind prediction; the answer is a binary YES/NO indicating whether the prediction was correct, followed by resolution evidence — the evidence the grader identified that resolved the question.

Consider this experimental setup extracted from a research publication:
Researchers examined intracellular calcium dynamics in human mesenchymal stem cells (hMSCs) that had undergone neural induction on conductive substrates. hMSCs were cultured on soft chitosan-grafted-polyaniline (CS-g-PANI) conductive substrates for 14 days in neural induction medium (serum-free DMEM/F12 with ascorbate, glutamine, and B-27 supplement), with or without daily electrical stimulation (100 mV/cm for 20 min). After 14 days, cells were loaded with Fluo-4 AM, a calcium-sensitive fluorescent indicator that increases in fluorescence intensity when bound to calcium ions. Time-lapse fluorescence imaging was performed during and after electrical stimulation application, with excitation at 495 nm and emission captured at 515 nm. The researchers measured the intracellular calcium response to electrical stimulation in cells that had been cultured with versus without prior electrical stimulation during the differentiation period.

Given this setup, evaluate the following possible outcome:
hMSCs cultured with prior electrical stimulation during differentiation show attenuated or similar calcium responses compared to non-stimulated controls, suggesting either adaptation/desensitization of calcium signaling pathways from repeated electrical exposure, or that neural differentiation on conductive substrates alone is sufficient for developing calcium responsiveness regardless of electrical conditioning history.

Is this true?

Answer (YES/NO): NO